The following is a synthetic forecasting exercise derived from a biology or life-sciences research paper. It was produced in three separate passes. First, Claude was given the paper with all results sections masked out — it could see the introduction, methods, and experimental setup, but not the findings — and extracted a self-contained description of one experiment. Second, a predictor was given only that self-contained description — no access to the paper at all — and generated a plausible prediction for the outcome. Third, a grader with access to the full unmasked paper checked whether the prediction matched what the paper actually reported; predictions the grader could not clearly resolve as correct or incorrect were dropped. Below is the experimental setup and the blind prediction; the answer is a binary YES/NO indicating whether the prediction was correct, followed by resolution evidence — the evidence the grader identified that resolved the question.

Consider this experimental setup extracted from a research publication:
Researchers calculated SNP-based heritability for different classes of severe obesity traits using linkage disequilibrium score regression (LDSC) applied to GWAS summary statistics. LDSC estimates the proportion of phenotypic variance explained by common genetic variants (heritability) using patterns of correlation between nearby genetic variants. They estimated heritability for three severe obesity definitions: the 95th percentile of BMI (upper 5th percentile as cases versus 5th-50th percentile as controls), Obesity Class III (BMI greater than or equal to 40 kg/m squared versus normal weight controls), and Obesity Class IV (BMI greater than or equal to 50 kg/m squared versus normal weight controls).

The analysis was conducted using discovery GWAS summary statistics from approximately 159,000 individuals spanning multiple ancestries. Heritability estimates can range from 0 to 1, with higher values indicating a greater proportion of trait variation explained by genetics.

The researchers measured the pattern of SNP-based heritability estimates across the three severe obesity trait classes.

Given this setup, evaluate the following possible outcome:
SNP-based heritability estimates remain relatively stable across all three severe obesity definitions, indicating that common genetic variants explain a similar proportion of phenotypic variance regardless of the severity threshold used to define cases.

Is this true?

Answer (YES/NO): NO